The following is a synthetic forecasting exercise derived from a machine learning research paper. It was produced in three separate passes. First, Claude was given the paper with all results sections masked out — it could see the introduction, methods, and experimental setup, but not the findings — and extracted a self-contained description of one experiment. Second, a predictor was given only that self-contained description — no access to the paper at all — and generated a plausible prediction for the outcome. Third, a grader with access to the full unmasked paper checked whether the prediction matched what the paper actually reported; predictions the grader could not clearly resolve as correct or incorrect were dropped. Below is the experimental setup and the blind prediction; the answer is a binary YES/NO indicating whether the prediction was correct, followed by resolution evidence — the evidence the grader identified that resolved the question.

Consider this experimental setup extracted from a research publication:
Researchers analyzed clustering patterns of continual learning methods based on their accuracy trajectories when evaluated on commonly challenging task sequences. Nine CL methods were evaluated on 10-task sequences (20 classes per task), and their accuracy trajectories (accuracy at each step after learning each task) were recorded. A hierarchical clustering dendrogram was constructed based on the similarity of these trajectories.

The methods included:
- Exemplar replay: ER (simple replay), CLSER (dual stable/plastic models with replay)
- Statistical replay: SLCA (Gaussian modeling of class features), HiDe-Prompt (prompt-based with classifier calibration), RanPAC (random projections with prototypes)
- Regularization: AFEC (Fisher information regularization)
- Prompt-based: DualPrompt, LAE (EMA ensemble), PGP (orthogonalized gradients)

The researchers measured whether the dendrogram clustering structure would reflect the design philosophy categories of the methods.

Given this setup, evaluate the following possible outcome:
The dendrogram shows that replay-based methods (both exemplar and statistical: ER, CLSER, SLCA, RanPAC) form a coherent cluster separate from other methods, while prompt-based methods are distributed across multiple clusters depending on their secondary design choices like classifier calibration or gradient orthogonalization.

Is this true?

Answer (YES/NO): NO